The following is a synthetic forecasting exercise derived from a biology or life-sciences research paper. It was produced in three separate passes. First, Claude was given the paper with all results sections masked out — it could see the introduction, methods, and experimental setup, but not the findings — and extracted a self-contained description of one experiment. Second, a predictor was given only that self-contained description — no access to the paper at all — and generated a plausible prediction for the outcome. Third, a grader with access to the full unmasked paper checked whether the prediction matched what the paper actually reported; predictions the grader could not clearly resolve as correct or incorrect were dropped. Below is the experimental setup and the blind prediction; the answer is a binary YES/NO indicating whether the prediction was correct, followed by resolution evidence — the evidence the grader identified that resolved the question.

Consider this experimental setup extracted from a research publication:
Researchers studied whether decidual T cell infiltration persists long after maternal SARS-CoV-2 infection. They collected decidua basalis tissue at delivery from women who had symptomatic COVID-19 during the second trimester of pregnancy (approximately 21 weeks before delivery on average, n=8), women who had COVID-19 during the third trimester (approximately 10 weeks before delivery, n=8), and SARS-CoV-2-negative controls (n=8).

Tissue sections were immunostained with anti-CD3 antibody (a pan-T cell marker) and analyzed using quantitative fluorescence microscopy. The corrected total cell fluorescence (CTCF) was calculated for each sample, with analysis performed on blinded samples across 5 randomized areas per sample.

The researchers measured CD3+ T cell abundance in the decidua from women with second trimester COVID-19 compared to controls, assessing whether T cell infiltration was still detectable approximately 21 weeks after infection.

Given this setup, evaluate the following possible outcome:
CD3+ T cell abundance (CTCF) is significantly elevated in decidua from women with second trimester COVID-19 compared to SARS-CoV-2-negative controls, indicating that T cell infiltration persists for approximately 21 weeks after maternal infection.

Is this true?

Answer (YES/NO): YES